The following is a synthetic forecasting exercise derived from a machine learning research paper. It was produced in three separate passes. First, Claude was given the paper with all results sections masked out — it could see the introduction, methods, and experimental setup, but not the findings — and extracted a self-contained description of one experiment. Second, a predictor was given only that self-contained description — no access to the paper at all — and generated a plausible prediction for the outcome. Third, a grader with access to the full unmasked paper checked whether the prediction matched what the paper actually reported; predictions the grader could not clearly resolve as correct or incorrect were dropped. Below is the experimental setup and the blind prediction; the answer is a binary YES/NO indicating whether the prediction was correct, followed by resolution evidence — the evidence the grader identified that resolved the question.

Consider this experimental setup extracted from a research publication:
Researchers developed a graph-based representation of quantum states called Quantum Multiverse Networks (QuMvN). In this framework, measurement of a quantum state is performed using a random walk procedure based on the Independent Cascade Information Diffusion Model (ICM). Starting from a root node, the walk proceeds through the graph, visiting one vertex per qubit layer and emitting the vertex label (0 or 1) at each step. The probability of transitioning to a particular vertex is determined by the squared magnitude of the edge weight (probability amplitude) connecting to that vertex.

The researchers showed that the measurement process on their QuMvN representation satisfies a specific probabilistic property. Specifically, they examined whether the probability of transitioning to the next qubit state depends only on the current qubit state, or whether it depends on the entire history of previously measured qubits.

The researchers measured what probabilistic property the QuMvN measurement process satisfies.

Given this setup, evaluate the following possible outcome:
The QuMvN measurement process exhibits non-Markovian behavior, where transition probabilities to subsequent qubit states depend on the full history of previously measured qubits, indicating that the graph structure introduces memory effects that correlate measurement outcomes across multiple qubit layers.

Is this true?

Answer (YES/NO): NO